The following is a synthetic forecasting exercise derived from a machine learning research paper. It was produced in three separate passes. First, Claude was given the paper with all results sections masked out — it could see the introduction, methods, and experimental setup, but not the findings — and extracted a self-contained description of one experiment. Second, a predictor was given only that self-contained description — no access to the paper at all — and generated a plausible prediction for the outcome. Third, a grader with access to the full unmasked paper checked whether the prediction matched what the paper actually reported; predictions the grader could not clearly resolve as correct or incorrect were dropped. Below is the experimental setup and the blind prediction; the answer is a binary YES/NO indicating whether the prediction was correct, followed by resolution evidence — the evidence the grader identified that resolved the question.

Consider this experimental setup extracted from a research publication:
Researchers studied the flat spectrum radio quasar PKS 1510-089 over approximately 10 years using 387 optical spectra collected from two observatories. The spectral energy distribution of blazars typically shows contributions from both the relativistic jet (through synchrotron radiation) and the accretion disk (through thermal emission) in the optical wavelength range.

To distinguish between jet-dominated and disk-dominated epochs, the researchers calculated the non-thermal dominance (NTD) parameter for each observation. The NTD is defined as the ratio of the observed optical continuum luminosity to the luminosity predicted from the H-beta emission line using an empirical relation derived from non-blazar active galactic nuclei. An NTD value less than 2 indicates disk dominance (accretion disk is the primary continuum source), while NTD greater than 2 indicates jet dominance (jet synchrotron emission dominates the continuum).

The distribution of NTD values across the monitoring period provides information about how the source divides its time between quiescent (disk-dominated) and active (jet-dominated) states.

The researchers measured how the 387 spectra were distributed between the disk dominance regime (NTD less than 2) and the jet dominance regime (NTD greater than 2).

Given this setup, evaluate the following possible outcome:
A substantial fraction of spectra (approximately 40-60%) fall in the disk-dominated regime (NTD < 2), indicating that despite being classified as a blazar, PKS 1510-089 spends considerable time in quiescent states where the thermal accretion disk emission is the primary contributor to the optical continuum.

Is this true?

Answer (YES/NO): YES